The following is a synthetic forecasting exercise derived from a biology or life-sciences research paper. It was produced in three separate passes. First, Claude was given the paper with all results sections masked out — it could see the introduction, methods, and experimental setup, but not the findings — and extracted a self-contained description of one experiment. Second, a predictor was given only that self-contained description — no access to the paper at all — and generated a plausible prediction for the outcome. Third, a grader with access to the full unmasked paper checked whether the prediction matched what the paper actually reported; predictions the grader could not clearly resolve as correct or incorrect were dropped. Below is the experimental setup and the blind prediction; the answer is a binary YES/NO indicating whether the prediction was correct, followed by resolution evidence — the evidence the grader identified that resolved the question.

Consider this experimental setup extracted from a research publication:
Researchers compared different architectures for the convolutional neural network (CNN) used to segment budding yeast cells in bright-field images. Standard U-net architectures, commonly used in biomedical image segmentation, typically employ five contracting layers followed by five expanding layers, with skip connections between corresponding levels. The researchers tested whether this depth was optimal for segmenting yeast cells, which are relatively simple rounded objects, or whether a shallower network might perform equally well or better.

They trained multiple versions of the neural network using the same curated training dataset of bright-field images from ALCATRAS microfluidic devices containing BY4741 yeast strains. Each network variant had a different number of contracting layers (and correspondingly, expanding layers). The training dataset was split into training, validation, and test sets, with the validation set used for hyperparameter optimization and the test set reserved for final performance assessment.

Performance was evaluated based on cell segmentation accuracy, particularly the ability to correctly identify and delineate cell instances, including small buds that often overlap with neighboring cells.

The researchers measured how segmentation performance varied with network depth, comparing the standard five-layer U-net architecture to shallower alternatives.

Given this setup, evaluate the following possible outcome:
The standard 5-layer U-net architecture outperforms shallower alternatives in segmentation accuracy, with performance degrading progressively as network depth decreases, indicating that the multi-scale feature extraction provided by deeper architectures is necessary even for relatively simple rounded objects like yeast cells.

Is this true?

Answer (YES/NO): NO